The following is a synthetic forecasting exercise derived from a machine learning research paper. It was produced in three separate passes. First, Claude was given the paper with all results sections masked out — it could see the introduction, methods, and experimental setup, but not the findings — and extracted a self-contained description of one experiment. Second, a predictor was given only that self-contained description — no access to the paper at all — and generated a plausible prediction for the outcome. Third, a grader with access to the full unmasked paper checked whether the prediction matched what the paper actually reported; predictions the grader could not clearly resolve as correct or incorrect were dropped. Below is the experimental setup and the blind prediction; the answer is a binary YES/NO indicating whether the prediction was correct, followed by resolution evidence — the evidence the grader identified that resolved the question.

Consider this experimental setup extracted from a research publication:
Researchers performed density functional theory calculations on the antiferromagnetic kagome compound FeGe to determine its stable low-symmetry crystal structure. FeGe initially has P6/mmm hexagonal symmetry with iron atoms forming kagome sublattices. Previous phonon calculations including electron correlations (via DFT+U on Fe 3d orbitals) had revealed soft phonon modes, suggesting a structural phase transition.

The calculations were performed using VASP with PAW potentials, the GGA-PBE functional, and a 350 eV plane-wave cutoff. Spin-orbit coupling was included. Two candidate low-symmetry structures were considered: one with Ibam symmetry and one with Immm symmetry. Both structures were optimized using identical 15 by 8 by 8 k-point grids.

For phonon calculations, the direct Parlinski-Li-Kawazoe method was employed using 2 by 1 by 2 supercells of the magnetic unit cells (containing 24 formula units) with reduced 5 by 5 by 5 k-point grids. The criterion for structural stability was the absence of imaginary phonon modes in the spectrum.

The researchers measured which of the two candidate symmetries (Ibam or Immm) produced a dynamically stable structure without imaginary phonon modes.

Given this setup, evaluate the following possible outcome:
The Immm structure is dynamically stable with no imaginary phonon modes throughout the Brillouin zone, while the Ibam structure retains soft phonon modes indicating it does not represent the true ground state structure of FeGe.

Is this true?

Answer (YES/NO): YES